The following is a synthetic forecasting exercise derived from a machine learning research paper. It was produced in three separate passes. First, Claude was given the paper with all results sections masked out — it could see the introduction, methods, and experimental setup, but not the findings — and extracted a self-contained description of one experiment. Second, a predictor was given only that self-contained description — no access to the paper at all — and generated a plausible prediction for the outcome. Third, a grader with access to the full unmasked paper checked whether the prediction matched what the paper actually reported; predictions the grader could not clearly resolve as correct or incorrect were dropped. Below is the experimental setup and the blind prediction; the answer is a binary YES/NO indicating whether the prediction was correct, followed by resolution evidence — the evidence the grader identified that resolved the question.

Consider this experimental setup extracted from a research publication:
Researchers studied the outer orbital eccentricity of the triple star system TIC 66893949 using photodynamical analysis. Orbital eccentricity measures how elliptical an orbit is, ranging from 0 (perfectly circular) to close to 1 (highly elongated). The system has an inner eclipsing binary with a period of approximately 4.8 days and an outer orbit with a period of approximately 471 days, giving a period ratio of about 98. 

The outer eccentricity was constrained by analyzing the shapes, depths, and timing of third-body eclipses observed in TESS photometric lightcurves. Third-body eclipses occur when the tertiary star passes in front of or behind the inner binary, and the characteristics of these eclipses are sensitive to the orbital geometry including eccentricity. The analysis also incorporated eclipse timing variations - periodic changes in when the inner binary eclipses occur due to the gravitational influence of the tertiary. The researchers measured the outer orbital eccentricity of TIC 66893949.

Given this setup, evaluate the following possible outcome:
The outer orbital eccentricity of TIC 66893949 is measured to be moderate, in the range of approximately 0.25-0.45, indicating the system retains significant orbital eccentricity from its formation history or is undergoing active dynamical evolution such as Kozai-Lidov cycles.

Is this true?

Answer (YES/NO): YES